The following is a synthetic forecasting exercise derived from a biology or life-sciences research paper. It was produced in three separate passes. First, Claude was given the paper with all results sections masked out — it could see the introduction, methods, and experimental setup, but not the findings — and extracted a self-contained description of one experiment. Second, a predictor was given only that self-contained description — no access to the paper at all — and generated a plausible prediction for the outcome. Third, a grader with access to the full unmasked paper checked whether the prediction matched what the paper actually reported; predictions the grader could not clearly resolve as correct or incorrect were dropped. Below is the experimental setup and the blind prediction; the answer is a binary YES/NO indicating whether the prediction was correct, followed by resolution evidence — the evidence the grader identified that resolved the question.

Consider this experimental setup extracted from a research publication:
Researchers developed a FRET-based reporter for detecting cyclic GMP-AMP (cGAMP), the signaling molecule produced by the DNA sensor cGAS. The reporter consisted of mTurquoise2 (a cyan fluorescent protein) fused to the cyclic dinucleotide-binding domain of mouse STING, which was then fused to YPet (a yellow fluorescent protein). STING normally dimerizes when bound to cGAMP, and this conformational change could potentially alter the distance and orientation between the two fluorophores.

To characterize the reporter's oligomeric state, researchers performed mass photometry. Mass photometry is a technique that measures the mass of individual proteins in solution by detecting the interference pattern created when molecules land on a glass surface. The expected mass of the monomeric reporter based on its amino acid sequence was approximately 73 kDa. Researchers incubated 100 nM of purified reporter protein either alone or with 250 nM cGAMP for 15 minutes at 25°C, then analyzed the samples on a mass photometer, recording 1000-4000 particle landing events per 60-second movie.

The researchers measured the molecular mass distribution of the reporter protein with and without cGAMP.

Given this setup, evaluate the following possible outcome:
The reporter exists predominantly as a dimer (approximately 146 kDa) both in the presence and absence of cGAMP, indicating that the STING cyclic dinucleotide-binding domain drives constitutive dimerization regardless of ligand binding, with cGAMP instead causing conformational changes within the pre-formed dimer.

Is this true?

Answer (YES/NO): NO